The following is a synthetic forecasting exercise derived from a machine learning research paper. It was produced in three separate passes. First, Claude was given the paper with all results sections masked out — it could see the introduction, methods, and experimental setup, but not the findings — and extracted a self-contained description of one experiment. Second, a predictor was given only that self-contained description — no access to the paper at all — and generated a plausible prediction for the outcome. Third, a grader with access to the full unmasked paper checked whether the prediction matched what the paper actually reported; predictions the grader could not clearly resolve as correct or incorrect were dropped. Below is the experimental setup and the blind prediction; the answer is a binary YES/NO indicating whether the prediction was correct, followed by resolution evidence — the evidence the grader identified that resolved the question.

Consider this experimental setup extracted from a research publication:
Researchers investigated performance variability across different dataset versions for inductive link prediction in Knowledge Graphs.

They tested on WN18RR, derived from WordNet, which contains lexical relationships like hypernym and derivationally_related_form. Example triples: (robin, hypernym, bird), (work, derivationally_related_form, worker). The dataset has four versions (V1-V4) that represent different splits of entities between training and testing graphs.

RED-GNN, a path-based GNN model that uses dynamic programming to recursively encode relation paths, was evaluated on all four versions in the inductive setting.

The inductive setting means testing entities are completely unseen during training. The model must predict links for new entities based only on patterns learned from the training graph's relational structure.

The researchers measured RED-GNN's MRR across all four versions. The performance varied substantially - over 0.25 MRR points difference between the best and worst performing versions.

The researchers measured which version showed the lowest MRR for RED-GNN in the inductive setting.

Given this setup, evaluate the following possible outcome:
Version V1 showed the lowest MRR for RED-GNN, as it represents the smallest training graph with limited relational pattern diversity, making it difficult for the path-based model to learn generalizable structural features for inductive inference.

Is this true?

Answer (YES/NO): NO